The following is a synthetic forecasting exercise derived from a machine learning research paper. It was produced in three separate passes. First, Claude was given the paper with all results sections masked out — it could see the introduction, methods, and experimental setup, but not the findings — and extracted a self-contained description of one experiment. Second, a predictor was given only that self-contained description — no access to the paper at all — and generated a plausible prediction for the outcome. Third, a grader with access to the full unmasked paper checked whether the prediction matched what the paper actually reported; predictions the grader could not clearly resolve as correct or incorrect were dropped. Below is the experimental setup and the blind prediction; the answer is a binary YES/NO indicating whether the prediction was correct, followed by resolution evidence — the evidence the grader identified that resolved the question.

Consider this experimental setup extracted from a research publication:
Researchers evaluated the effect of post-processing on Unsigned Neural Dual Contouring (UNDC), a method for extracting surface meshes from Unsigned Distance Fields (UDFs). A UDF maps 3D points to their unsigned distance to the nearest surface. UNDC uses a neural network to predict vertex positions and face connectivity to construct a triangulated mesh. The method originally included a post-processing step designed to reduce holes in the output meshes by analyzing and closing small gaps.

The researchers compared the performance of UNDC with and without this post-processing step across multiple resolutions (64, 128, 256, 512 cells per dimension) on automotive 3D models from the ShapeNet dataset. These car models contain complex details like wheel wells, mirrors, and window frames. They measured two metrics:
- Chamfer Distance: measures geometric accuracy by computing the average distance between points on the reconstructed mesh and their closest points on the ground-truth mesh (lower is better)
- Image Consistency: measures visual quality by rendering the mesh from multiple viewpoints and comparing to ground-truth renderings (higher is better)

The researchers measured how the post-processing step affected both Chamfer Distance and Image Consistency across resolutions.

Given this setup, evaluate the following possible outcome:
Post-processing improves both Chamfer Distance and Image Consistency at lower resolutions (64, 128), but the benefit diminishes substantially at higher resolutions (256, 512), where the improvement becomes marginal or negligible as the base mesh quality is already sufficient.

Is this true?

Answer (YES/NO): NO